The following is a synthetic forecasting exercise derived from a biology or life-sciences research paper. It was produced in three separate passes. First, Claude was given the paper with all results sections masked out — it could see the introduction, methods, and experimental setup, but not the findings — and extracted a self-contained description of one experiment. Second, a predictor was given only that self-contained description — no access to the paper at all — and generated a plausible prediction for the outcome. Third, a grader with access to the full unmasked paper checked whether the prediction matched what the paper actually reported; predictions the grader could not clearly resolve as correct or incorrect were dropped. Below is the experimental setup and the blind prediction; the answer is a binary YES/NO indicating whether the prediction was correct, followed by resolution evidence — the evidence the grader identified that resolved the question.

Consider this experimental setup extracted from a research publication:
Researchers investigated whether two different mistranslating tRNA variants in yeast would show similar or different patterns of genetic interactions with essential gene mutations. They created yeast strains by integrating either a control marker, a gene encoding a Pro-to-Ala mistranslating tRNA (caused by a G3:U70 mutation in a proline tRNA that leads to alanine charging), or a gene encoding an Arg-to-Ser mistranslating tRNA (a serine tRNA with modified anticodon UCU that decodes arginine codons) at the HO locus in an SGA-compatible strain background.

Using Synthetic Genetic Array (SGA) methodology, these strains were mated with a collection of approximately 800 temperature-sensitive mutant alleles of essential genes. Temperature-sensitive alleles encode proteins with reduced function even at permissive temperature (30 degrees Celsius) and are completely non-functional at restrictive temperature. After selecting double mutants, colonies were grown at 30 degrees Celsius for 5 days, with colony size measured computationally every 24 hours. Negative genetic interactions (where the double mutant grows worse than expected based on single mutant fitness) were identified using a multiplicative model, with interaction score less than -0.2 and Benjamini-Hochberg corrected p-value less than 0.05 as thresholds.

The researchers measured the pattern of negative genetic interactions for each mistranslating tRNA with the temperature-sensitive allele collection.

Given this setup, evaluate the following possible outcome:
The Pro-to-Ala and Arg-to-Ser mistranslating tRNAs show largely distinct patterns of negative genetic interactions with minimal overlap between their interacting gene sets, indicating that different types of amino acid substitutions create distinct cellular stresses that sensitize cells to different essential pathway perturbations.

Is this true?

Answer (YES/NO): YES